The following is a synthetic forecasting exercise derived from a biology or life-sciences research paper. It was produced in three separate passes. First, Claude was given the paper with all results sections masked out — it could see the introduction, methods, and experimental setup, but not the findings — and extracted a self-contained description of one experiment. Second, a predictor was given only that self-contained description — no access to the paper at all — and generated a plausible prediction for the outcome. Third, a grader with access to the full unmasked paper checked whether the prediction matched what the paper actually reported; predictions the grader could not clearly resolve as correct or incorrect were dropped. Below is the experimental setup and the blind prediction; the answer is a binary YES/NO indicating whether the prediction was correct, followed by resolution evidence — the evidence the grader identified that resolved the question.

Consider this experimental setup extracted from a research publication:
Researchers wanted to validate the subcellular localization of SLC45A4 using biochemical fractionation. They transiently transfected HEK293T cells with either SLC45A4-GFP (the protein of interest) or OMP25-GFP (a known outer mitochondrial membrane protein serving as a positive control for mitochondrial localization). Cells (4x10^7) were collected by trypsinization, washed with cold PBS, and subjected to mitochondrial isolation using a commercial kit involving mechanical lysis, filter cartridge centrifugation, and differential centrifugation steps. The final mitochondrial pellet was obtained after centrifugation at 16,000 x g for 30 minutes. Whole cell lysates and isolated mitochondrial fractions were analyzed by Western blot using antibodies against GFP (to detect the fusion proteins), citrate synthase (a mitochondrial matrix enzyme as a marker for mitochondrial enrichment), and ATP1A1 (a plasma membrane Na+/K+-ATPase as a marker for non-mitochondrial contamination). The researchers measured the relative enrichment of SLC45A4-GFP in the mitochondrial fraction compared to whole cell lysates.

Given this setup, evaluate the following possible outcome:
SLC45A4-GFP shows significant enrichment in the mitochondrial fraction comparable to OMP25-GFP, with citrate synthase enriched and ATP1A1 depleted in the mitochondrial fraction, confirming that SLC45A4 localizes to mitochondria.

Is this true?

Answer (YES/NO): YES